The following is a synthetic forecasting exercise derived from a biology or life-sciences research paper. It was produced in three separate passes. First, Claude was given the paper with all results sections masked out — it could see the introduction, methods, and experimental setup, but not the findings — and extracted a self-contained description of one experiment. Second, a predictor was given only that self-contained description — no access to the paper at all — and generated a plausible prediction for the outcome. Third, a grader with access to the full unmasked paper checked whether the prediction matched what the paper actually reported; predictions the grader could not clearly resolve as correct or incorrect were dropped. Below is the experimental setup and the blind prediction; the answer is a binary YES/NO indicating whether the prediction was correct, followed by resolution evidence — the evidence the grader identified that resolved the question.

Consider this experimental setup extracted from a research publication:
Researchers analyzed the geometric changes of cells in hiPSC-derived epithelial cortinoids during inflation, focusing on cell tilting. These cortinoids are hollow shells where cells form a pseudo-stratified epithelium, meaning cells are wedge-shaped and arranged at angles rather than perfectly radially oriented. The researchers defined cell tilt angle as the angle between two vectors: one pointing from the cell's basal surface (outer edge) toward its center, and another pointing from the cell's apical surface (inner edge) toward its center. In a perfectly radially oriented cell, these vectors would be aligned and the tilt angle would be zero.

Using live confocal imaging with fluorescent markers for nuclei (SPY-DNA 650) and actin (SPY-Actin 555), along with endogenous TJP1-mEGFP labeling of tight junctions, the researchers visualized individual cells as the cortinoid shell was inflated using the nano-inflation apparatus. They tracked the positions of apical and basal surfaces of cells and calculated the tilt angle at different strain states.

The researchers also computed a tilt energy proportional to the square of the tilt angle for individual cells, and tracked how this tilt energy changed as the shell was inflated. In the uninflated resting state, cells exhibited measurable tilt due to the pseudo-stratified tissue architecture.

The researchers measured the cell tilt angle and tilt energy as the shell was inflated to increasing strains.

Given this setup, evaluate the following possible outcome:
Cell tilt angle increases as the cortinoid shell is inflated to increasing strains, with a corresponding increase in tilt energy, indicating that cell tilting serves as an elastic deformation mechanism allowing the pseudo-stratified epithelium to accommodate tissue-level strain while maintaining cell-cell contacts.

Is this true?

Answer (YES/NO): YES